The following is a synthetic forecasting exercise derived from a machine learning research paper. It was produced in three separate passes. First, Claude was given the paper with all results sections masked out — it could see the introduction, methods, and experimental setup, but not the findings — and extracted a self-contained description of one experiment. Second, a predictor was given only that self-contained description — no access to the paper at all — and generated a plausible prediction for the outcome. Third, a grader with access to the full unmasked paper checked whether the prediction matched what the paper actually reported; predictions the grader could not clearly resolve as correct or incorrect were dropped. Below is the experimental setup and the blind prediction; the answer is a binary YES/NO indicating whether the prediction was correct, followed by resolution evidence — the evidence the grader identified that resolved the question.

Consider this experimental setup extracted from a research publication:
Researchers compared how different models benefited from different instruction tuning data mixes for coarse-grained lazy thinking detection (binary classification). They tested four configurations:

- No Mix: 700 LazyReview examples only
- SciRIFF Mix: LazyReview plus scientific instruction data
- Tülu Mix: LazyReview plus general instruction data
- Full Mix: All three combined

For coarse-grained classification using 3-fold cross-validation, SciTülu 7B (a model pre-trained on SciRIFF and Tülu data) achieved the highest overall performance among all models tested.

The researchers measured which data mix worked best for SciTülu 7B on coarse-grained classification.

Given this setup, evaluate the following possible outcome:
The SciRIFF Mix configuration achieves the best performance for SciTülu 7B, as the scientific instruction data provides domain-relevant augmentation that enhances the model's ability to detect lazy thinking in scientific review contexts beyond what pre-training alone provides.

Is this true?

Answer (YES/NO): YES